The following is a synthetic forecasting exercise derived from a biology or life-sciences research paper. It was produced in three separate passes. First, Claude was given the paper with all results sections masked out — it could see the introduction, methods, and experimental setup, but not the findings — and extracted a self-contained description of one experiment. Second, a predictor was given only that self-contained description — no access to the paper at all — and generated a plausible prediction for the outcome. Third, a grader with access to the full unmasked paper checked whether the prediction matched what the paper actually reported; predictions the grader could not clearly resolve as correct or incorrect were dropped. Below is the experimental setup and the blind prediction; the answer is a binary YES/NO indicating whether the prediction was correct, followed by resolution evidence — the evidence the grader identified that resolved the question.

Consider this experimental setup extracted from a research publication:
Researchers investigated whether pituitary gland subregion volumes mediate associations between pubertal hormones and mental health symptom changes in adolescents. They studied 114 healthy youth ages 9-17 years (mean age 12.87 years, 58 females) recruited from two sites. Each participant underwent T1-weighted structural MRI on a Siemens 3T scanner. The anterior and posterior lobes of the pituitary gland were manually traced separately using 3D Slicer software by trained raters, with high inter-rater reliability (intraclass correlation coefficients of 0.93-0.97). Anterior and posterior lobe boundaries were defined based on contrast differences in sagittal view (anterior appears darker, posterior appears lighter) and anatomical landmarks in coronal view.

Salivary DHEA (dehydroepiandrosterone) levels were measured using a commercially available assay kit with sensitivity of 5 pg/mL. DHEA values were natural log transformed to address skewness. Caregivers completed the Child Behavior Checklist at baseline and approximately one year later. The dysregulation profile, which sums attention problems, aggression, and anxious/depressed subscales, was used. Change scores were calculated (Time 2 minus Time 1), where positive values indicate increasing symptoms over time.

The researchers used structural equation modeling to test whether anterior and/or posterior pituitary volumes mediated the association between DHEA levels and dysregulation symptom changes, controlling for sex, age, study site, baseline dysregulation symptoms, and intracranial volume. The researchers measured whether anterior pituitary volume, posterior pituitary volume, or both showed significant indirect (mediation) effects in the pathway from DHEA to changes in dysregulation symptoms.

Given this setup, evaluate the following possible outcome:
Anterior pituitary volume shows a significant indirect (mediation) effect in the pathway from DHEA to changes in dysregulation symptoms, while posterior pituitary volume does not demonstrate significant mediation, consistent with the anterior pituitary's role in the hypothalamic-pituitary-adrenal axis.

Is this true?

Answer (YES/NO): YES